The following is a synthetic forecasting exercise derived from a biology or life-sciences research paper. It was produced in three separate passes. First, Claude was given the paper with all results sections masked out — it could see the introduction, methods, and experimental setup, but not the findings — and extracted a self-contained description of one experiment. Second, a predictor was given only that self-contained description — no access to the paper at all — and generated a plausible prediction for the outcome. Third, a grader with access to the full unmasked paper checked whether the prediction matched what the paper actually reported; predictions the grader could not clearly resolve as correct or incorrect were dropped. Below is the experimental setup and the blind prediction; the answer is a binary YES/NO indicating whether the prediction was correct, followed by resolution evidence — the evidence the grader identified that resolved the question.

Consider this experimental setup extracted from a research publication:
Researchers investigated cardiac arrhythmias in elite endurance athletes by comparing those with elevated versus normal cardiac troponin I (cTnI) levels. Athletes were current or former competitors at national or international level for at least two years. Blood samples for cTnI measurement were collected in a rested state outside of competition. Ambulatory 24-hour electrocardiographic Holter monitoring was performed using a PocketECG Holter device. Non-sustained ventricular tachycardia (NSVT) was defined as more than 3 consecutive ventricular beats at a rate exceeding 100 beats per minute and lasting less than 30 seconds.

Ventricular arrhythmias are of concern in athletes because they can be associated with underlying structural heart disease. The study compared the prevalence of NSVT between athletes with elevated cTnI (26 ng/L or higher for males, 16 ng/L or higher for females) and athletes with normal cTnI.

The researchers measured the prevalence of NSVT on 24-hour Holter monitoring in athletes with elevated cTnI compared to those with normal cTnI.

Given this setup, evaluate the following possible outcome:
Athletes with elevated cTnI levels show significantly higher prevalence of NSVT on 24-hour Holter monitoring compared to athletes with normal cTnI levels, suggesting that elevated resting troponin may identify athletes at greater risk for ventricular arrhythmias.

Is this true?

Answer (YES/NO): NO